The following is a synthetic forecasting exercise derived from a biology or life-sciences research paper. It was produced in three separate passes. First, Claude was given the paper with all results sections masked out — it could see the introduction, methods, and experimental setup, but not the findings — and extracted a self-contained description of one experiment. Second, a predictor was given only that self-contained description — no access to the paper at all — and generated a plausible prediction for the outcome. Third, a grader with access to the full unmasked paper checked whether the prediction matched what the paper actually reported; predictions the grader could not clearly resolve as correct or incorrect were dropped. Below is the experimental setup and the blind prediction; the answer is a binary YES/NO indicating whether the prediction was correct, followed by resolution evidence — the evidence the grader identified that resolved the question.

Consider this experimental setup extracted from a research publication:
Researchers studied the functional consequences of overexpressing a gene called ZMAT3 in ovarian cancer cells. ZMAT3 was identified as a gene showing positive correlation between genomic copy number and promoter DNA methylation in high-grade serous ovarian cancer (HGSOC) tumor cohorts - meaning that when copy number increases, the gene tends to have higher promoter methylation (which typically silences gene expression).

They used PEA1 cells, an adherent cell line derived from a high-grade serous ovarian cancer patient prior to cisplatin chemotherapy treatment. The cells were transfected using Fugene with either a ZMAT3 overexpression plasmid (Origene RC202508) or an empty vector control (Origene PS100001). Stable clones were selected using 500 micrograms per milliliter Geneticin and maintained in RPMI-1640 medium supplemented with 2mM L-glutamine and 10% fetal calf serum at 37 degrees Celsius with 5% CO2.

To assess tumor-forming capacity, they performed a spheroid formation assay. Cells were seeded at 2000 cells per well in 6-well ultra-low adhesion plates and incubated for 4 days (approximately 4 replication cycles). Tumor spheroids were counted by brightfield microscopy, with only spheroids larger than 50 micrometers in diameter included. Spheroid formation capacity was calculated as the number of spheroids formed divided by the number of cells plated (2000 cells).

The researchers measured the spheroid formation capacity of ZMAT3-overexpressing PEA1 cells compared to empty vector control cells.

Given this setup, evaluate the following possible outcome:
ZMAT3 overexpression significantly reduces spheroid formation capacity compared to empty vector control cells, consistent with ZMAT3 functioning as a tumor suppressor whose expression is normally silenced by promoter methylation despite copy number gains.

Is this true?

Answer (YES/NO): YES